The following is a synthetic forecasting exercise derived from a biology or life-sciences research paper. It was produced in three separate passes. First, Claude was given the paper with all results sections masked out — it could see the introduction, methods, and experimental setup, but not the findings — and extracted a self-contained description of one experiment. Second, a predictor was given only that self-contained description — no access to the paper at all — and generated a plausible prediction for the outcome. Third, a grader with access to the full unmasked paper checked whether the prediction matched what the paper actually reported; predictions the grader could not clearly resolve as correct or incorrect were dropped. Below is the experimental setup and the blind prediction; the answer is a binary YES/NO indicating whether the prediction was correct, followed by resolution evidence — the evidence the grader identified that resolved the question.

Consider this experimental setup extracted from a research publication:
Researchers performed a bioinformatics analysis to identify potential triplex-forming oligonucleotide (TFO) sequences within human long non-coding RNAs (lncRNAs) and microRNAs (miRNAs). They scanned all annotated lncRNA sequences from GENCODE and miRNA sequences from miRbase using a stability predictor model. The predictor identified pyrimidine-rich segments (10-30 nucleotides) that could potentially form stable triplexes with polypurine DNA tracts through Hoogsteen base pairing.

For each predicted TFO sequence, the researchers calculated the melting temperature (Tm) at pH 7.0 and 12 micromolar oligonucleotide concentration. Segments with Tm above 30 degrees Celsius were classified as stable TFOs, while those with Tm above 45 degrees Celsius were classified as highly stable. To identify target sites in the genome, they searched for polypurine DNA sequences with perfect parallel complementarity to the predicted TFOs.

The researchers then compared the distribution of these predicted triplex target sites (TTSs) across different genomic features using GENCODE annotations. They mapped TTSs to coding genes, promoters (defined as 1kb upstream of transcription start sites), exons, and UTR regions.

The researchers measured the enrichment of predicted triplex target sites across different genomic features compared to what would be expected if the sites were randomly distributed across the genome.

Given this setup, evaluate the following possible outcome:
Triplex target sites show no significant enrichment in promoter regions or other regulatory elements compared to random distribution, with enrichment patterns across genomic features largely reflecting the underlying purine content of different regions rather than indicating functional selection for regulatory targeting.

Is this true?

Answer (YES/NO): NO